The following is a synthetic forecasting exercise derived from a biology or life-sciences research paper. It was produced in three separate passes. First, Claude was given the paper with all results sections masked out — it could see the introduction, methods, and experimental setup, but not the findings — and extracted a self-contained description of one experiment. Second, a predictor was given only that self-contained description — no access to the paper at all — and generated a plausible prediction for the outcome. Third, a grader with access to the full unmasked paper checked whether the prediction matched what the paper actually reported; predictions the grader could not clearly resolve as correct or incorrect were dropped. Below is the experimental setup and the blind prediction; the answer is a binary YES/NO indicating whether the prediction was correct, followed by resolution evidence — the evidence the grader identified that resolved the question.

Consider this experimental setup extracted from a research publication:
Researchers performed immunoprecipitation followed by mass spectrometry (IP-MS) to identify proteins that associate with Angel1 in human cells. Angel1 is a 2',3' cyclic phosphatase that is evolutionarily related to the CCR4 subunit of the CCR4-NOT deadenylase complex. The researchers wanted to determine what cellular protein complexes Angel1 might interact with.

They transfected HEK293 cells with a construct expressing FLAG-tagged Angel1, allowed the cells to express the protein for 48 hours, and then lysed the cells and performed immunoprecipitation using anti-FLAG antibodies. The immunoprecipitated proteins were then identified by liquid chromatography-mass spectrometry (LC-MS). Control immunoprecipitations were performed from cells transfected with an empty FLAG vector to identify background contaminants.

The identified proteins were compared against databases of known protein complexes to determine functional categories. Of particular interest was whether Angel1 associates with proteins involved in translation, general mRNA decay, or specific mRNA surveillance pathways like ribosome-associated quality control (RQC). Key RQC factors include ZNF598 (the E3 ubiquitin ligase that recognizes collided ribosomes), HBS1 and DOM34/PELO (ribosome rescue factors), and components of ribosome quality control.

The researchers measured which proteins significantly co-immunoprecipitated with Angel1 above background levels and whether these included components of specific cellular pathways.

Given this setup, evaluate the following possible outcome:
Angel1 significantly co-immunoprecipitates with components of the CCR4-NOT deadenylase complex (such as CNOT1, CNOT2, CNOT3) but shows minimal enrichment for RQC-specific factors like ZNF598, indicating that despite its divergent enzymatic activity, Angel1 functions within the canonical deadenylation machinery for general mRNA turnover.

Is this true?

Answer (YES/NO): NO